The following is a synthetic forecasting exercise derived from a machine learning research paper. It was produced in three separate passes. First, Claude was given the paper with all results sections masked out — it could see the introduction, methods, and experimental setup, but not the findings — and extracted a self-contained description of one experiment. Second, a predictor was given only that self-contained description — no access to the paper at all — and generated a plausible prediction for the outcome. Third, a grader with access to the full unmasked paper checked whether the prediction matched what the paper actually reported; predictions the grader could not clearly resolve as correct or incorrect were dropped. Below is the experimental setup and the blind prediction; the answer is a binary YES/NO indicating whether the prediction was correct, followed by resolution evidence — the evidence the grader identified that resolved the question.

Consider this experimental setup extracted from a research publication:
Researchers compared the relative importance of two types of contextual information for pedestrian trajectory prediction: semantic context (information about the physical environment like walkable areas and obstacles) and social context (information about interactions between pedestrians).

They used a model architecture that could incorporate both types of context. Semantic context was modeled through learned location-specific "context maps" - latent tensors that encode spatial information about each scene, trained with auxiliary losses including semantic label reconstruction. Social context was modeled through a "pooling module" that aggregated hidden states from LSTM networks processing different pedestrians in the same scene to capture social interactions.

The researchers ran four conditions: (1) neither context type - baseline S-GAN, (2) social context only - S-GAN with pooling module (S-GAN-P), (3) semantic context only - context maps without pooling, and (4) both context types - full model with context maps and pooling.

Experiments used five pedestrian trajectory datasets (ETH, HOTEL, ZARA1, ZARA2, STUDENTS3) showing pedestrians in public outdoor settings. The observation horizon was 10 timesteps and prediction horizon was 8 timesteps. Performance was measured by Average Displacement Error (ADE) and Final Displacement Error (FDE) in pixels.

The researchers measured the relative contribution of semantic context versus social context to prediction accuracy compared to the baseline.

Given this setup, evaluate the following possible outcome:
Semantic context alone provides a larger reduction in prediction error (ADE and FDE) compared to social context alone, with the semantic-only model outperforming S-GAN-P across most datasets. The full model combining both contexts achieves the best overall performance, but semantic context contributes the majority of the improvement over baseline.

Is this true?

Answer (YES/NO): NO